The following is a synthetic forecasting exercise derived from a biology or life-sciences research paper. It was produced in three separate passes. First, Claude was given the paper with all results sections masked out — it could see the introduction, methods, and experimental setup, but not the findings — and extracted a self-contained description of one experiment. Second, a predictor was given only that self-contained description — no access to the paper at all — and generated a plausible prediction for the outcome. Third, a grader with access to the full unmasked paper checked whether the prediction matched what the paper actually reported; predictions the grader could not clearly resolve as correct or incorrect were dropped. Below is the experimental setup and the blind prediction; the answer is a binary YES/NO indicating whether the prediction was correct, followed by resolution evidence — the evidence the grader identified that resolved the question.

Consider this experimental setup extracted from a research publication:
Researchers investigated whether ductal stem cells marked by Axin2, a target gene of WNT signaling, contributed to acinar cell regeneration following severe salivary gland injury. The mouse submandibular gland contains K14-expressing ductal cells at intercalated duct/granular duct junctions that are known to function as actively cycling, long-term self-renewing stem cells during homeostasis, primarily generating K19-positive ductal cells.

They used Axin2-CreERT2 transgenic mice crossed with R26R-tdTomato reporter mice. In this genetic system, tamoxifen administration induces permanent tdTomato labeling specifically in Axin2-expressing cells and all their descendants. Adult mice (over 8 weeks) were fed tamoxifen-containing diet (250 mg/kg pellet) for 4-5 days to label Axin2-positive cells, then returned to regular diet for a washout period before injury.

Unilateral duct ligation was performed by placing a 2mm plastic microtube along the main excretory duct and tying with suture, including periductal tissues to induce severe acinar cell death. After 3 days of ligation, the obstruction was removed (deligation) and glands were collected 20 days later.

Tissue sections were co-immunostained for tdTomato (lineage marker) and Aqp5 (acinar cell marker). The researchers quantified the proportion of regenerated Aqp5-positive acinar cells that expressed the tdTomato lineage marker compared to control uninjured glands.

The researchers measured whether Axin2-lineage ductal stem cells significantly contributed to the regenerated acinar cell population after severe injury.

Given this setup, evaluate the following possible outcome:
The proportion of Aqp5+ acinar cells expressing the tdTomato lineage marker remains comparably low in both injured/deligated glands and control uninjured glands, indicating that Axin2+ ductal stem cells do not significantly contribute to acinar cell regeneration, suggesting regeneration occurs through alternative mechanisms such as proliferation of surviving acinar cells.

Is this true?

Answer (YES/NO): NO